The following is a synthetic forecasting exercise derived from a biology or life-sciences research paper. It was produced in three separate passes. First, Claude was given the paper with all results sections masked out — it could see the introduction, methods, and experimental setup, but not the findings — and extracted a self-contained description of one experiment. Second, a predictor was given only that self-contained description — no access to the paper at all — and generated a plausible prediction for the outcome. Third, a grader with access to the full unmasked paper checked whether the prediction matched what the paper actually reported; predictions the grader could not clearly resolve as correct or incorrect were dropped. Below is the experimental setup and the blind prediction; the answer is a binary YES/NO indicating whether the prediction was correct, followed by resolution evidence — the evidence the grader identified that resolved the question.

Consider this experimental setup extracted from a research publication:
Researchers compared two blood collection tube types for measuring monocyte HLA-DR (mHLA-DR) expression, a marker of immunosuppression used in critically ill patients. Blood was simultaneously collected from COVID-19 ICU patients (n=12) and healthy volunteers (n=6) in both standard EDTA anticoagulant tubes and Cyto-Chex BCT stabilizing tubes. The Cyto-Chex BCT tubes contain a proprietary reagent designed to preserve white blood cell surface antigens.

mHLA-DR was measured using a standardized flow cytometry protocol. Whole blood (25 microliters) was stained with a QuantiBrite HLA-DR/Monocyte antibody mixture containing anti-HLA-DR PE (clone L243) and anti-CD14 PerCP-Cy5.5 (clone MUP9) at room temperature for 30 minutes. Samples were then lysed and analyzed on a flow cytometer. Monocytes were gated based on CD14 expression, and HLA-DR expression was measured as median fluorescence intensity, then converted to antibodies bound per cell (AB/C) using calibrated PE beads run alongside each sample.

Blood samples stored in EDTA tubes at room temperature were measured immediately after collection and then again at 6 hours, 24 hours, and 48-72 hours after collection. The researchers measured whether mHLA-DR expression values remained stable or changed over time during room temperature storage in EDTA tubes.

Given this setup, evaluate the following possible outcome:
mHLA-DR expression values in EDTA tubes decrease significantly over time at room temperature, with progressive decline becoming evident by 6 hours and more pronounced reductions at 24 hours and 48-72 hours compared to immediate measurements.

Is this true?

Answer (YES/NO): NO